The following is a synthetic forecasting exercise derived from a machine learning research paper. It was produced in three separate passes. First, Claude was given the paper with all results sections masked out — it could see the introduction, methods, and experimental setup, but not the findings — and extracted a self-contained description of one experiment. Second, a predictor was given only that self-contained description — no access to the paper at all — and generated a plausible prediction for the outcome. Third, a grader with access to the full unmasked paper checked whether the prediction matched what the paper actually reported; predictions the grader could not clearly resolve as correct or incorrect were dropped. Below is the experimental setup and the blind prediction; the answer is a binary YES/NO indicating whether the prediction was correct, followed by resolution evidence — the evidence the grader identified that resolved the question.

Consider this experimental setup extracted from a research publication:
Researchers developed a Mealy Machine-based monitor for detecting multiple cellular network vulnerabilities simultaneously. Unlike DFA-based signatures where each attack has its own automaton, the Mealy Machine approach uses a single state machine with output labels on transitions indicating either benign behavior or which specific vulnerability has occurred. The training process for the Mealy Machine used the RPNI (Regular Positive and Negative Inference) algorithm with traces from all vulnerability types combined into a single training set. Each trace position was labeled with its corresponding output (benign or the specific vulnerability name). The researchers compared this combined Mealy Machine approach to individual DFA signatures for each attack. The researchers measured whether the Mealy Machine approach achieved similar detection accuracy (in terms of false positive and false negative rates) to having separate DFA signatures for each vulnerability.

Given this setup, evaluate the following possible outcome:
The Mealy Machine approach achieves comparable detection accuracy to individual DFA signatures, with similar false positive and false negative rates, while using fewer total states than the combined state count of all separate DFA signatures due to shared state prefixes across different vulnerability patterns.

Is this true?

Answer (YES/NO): NO